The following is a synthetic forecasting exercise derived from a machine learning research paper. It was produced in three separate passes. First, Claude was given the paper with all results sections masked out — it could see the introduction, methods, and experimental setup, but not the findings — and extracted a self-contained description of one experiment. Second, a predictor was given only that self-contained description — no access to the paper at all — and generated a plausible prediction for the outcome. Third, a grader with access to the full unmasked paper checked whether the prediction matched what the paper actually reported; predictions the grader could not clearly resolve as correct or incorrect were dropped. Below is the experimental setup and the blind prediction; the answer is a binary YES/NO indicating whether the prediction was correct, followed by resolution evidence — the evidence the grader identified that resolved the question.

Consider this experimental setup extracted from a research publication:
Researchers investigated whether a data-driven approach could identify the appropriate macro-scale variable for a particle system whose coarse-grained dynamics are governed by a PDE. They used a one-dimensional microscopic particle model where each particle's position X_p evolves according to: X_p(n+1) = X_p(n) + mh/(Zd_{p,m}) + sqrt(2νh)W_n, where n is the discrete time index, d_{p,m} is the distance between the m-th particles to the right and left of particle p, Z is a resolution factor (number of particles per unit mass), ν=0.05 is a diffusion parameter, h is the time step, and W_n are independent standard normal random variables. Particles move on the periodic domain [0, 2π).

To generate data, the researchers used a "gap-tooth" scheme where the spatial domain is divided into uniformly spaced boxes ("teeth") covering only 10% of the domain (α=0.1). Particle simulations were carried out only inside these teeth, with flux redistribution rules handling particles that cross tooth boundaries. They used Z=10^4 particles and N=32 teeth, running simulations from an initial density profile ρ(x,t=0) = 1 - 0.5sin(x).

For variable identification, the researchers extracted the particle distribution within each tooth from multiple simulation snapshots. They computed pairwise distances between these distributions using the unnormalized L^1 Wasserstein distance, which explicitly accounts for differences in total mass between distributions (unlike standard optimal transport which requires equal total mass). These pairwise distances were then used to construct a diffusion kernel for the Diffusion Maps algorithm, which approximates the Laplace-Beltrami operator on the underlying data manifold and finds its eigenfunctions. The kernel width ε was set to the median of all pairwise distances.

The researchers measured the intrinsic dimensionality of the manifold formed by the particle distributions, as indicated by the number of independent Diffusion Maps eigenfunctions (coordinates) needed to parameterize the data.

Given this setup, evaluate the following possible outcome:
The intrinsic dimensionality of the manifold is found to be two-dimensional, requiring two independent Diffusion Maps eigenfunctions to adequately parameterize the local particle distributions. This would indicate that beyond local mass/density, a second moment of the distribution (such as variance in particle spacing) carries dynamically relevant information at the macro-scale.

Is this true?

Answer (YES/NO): NO